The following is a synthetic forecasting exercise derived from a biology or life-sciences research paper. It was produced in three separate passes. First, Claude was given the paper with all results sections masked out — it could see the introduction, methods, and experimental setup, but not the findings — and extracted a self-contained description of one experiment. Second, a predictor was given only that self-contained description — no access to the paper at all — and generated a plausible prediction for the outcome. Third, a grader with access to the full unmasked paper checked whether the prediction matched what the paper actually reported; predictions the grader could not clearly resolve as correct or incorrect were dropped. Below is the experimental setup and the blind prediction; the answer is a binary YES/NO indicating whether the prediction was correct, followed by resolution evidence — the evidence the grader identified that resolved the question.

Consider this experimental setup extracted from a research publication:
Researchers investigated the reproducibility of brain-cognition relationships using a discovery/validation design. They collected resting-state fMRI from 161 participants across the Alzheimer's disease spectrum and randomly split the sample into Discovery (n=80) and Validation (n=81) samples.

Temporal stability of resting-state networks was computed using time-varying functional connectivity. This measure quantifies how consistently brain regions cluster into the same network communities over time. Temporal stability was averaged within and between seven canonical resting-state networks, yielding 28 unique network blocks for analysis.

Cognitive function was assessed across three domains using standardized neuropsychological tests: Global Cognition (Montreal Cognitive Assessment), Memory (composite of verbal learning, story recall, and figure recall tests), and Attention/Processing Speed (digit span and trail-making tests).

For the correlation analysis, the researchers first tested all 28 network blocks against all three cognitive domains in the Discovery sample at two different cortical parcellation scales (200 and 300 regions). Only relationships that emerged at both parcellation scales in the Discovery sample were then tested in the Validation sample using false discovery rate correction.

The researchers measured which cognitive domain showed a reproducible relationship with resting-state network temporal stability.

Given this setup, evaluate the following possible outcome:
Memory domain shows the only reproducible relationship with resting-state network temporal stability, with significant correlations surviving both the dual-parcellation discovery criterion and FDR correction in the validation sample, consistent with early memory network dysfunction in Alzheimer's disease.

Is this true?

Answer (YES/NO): NO